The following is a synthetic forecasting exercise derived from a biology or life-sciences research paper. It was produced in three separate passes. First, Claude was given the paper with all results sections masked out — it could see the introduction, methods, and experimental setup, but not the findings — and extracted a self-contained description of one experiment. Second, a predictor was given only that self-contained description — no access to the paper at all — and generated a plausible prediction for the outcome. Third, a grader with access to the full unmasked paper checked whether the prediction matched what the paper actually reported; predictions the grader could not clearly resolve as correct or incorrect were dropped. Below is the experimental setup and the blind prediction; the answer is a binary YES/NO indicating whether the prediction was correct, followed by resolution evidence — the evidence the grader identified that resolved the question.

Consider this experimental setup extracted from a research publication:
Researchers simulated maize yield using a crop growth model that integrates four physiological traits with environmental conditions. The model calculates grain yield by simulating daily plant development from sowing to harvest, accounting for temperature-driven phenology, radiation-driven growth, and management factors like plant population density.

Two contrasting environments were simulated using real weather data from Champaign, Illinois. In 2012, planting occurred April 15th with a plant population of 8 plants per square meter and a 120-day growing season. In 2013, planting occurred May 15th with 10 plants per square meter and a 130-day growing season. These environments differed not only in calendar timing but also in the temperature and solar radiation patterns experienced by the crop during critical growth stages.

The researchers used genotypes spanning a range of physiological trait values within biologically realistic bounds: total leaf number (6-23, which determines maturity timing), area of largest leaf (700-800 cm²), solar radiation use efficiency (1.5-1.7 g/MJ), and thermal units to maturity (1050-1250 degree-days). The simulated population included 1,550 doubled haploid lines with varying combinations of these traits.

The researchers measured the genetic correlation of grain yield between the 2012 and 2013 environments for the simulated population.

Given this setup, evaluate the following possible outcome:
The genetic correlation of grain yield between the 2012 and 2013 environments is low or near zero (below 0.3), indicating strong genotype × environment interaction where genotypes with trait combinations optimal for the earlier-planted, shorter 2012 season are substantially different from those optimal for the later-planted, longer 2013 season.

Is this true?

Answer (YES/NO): NO